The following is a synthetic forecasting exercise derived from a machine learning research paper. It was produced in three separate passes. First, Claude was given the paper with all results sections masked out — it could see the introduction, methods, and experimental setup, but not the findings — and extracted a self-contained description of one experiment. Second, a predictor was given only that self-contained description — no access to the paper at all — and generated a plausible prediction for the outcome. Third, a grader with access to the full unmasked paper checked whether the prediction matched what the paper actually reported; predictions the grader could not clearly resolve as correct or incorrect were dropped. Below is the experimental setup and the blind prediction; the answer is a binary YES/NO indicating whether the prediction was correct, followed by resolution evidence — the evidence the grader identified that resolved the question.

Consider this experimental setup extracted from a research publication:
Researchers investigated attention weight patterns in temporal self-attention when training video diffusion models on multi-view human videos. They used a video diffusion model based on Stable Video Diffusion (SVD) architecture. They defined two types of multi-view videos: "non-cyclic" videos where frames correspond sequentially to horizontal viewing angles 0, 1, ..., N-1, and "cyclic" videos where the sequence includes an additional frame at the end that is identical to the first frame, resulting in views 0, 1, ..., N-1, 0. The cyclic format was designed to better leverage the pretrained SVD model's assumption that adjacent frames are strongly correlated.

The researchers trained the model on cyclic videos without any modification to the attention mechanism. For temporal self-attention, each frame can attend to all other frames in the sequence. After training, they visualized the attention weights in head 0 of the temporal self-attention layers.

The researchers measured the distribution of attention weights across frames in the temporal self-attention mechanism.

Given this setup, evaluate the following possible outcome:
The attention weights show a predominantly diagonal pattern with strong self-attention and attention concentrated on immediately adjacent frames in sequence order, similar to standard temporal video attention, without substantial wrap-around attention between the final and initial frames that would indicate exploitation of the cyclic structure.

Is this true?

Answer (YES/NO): NO